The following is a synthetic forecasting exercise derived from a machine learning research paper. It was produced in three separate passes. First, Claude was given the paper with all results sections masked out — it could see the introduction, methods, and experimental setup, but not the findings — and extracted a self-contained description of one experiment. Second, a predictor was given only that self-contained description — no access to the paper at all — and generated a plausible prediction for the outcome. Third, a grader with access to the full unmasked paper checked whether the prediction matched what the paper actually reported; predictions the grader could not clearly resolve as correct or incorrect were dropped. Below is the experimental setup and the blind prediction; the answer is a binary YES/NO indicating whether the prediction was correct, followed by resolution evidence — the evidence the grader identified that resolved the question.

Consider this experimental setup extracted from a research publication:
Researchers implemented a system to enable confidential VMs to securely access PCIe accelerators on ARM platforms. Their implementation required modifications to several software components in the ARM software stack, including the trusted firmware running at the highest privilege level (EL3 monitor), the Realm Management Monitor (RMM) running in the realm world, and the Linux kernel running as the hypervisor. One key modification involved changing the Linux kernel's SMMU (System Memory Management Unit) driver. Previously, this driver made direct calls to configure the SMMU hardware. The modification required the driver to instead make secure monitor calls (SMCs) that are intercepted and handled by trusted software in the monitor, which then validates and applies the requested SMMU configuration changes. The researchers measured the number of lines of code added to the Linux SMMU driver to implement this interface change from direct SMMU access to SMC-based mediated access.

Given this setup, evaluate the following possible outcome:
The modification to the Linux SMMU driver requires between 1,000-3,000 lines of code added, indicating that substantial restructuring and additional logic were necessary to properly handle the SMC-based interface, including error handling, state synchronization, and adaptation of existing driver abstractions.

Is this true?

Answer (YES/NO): NO